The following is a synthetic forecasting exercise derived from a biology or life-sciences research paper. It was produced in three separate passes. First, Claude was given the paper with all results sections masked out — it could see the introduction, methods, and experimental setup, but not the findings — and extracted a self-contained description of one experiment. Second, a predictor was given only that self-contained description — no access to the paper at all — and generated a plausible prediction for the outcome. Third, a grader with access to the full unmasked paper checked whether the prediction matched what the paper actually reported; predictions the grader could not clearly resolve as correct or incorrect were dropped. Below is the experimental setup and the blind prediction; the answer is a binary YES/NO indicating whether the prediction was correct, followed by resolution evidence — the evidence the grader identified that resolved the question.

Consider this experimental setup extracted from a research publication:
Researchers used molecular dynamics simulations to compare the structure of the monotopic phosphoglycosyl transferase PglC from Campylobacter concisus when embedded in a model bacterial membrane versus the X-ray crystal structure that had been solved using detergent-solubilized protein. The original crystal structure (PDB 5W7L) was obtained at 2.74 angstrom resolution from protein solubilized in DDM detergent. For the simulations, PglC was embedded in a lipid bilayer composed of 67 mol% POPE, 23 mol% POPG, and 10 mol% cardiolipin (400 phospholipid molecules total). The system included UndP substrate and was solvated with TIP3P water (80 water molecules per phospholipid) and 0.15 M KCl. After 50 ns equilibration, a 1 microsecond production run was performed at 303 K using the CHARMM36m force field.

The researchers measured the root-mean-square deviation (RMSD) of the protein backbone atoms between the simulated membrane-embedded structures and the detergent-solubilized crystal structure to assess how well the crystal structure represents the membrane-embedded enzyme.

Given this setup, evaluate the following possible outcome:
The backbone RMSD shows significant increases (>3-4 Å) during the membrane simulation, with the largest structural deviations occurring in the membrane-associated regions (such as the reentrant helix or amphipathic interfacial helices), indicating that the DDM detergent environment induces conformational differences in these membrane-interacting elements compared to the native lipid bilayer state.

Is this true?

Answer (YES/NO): NO